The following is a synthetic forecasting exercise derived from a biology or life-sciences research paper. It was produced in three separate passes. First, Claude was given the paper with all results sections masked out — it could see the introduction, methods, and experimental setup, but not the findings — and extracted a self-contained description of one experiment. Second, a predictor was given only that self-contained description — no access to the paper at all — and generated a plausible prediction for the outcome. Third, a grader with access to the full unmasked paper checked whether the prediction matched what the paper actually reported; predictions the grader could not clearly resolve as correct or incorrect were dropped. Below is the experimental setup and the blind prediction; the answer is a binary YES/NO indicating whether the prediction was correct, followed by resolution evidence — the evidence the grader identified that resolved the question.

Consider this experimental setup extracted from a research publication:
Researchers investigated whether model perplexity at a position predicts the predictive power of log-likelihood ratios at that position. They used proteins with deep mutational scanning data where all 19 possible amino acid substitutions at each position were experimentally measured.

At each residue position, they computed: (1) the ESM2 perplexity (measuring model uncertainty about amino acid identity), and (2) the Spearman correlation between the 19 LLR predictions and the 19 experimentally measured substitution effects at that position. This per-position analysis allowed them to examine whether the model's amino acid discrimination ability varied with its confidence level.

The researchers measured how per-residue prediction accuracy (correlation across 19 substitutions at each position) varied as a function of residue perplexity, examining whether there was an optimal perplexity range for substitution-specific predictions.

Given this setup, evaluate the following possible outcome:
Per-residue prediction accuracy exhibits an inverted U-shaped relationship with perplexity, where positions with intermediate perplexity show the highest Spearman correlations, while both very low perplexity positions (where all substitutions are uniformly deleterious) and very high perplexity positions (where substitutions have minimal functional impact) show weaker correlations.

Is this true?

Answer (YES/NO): NO